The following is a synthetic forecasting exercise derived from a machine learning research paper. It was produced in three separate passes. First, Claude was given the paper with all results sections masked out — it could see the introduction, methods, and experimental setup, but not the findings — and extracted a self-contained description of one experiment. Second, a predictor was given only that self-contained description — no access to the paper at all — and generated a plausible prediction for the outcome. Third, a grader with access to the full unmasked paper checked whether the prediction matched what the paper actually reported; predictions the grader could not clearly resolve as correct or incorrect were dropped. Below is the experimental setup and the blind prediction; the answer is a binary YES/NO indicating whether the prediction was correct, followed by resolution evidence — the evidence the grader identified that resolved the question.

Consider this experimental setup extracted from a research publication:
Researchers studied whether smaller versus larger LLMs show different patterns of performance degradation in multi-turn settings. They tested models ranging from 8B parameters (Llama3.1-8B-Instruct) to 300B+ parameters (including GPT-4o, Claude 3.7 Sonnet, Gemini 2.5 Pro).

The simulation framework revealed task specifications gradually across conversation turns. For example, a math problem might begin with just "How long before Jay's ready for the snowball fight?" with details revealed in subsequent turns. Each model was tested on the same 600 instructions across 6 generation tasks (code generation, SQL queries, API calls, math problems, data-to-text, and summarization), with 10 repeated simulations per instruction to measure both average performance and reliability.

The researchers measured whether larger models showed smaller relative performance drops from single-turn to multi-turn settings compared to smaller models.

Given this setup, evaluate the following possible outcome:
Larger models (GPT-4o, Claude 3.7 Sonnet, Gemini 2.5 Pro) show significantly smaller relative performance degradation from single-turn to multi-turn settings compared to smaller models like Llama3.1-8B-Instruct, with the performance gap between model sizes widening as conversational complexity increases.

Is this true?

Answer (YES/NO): NO